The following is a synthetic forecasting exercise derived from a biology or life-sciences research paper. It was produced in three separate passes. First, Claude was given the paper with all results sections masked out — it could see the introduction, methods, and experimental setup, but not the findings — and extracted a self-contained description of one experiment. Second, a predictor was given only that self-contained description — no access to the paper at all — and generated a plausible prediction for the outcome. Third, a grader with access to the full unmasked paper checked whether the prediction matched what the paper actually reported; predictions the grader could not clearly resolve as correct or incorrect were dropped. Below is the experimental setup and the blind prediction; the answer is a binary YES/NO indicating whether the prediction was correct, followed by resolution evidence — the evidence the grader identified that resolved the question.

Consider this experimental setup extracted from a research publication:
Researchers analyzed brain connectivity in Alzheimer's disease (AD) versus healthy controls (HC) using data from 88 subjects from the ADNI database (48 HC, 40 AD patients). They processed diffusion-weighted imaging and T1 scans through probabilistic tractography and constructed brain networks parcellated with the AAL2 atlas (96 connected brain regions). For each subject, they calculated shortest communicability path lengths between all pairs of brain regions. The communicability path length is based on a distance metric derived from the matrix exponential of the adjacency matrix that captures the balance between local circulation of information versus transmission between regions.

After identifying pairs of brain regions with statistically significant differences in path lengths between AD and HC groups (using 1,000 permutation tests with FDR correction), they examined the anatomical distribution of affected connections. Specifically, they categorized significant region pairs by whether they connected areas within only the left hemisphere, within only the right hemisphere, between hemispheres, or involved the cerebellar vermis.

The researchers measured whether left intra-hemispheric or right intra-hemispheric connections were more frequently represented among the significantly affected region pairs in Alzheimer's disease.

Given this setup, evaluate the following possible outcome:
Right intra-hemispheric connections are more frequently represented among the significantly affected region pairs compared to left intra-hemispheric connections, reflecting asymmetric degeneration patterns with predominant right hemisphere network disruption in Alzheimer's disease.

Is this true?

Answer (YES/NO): NO